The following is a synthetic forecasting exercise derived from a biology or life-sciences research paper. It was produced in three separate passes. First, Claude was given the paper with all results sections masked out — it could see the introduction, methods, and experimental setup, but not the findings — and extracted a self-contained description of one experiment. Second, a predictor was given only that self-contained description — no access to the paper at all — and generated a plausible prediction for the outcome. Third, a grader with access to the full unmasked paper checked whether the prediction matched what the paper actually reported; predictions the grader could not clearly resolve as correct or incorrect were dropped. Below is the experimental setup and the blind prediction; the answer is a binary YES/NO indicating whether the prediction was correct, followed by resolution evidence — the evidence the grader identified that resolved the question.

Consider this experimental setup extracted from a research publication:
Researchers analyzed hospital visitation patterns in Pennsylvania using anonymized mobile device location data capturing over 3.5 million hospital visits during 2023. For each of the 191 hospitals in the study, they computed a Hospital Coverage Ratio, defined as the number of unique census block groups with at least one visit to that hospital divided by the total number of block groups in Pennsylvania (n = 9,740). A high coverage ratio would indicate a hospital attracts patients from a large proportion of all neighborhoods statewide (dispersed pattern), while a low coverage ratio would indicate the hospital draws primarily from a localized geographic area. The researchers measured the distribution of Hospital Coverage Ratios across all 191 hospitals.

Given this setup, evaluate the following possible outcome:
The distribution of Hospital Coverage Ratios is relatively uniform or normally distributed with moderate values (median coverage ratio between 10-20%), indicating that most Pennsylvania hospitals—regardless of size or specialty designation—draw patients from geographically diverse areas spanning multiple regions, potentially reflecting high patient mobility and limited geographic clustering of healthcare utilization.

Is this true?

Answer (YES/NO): NO